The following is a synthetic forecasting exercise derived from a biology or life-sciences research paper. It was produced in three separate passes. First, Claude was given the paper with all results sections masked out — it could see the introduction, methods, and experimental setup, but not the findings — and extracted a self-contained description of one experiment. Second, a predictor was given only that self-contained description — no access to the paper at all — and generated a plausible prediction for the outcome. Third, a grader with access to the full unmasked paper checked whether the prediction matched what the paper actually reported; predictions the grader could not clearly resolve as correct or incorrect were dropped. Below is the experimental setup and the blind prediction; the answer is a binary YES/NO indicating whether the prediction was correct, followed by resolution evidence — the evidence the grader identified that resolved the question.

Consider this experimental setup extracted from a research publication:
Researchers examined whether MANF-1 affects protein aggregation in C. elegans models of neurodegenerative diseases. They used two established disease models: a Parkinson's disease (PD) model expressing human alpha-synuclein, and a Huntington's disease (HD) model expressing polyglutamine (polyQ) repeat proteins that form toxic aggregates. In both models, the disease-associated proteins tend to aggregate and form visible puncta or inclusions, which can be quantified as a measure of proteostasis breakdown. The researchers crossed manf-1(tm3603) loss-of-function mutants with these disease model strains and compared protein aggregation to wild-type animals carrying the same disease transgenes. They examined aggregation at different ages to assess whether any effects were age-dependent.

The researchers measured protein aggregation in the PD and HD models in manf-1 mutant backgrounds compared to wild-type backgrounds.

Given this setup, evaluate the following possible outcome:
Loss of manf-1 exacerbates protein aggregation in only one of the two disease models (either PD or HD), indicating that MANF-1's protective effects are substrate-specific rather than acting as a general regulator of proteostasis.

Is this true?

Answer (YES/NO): NO